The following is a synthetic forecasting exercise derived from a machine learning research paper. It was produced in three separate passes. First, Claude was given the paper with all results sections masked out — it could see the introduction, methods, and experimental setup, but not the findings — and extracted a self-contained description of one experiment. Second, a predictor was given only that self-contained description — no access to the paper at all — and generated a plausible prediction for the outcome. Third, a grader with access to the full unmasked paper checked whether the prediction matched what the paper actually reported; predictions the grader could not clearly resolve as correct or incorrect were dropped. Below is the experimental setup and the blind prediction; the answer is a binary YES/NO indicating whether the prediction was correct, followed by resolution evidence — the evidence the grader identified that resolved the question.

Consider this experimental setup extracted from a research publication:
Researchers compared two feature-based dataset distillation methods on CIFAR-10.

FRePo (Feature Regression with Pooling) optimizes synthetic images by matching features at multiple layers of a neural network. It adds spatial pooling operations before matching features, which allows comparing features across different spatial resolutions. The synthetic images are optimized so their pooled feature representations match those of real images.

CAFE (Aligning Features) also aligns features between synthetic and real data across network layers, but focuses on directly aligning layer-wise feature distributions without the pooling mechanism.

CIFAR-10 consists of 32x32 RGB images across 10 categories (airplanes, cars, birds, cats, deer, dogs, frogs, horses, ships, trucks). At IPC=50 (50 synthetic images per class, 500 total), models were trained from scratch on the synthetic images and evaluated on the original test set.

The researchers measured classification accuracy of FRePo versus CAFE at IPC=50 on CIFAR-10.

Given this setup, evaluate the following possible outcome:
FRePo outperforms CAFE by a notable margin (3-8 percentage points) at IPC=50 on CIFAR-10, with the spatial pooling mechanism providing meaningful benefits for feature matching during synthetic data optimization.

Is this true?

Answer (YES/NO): NO